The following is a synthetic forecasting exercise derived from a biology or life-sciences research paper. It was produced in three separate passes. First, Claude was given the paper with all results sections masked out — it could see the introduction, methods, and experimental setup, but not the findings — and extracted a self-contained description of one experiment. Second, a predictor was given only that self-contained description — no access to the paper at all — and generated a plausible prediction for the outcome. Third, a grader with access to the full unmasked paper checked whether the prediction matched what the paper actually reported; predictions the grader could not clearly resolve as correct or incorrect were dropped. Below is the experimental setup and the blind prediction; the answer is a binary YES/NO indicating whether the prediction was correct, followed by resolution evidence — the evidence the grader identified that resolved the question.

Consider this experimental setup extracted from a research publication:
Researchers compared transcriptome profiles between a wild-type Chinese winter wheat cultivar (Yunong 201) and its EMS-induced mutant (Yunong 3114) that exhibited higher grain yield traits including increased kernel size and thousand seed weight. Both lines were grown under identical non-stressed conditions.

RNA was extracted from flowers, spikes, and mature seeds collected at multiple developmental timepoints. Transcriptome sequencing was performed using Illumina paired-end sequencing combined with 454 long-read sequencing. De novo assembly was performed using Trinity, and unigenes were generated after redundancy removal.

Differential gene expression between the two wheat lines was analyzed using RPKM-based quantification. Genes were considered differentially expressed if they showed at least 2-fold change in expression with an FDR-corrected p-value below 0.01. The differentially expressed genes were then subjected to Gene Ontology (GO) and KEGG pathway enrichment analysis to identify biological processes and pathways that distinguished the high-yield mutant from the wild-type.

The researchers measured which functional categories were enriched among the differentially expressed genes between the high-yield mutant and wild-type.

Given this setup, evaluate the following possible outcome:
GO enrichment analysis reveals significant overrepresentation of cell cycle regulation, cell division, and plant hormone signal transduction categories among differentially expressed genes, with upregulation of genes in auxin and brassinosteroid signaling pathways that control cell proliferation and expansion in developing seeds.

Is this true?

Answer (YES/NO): NO